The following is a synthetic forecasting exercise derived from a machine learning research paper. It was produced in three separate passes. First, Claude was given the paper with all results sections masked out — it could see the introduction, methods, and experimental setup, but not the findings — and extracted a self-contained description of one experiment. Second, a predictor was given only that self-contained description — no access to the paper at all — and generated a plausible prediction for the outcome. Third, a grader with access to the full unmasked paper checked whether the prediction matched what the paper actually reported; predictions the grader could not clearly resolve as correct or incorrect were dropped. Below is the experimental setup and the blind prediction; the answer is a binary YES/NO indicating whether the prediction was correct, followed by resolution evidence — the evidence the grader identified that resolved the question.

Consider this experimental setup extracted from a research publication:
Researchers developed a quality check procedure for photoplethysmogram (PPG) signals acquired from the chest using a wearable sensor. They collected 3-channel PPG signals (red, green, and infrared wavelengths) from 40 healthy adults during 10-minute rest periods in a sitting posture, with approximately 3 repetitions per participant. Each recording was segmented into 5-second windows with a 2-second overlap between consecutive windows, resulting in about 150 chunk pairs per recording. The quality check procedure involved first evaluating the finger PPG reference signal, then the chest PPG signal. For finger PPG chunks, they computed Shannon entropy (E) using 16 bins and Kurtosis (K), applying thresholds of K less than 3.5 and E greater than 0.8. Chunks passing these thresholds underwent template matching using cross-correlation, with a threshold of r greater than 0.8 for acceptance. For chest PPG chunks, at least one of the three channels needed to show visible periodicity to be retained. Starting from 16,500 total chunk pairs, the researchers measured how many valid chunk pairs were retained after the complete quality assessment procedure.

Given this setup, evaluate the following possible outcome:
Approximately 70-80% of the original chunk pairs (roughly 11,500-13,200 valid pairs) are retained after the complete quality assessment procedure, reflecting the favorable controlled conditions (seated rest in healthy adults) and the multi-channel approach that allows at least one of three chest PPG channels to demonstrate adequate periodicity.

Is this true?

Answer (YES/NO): NO